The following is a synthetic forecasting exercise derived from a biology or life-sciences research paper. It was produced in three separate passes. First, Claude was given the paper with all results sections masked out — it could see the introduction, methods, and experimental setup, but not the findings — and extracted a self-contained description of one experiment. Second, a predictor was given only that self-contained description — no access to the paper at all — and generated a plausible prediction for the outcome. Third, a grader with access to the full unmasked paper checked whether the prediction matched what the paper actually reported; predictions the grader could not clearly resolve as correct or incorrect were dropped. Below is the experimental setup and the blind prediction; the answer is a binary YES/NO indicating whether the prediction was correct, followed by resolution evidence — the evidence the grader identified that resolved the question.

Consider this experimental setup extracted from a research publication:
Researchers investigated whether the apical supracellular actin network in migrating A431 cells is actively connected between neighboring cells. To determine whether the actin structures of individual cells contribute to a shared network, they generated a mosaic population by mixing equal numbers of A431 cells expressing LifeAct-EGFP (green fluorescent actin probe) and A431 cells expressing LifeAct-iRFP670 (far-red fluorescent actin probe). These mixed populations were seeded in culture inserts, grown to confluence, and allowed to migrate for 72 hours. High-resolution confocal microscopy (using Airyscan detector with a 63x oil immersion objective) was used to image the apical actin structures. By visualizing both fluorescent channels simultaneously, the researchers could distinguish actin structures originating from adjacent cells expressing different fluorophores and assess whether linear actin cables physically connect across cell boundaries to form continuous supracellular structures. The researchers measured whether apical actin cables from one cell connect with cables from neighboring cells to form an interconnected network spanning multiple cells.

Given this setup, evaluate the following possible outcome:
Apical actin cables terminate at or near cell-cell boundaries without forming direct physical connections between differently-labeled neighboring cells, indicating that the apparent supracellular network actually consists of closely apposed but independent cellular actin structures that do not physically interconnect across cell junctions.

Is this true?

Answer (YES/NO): NO